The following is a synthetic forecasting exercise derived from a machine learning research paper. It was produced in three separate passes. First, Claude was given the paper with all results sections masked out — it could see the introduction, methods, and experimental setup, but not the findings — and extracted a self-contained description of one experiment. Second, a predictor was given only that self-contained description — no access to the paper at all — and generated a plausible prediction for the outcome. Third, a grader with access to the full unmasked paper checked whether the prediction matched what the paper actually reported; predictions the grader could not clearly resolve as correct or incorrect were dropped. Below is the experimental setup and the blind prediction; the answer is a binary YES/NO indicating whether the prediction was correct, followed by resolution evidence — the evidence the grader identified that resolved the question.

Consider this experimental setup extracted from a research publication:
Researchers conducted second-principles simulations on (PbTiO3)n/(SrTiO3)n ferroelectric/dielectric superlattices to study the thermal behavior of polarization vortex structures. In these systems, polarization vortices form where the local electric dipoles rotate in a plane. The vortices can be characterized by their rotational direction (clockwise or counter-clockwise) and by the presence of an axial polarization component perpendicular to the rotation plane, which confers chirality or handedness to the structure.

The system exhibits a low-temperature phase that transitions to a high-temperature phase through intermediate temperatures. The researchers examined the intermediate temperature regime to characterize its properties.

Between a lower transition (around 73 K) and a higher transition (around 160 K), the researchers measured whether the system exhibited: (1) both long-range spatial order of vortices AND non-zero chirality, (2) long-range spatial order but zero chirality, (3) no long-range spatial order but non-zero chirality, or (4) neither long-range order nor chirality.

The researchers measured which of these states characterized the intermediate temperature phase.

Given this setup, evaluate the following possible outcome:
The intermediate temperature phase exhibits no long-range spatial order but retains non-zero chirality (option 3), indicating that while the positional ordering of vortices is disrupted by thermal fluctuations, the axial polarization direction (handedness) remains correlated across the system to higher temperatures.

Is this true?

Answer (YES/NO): YES